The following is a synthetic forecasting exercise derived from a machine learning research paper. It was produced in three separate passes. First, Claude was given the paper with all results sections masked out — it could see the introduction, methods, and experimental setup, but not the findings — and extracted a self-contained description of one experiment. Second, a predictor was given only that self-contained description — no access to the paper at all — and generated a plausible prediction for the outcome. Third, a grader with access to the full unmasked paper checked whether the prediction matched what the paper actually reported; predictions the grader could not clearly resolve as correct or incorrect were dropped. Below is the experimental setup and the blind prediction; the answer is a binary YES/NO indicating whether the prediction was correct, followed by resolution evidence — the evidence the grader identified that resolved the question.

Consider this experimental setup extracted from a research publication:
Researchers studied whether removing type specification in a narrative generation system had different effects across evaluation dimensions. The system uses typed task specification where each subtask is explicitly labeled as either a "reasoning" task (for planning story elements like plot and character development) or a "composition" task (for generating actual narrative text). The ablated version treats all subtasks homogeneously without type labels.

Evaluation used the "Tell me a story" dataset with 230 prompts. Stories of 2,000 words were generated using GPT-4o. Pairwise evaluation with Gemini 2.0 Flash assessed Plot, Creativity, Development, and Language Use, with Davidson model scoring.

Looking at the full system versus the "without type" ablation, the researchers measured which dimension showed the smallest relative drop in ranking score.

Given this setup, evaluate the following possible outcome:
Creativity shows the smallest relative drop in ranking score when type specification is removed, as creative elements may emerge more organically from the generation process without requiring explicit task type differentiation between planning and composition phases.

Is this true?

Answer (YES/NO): NO